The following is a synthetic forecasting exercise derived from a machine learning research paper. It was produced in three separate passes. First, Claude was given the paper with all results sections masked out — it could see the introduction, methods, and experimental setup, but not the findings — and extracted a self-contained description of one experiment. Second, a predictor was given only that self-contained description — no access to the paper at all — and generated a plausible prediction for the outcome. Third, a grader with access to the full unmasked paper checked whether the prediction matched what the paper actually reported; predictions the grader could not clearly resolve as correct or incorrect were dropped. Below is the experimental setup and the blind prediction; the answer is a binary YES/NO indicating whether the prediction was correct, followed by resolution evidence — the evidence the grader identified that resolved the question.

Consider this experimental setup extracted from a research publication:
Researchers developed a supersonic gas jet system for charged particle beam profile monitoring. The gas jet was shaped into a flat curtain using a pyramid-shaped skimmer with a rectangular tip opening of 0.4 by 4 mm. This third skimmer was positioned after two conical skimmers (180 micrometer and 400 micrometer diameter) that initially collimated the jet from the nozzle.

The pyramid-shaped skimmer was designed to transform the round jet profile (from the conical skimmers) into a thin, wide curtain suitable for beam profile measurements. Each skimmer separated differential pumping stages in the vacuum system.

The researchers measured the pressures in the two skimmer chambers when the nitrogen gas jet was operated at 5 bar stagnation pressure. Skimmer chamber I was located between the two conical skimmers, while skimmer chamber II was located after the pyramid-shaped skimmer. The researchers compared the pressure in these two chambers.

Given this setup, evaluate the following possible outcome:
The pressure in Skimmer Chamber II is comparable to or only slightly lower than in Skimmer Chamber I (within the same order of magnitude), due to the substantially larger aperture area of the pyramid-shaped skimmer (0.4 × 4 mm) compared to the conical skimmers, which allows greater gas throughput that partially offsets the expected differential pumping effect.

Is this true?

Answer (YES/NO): NO